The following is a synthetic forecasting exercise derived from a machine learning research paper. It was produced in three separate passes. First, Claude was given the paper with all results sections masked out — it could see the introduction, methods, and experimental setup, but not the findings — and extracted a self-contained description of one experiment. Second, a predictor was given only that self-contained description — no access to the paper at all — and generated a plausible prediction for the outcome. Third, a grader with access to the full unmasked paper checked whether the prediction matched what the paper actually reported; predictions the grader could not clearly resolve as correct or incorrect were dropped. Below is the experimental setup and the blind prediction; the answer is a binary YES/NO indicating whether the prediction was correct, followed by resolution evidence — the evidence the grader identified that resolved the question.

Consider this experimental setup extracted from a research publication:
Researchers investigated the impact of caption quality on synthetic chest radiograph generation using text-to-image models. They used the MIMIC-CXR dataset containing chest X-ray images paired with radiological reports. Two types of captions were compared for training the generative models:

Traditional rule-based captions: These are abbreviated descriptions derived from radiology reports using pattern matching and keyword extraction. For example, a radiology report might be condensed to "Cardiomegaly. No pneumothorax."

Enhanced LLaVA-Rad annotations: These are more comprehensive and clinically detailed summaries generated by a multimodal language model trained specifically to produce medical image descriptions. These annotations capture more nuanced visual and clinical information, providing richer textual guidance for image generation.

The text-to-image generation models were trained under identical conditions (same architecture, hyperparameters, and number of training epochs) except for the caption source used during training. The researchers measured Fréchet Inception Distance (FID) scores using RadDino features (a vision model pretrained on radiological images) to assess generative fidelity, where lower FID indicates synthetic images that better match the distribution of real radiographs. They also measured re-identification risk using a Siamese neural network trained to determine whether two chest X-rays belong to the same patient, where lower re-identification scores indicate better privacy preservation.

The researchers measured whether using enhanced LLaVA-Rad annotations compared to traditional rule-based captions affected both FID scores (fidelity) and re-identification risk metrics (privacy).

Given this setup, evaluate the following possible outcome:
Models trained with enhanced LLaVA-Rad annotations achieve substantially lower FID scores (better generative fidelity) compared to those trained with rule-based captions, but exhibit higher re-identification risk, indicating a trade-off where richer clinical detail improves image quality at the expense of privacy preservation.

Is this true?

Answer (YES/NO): NO